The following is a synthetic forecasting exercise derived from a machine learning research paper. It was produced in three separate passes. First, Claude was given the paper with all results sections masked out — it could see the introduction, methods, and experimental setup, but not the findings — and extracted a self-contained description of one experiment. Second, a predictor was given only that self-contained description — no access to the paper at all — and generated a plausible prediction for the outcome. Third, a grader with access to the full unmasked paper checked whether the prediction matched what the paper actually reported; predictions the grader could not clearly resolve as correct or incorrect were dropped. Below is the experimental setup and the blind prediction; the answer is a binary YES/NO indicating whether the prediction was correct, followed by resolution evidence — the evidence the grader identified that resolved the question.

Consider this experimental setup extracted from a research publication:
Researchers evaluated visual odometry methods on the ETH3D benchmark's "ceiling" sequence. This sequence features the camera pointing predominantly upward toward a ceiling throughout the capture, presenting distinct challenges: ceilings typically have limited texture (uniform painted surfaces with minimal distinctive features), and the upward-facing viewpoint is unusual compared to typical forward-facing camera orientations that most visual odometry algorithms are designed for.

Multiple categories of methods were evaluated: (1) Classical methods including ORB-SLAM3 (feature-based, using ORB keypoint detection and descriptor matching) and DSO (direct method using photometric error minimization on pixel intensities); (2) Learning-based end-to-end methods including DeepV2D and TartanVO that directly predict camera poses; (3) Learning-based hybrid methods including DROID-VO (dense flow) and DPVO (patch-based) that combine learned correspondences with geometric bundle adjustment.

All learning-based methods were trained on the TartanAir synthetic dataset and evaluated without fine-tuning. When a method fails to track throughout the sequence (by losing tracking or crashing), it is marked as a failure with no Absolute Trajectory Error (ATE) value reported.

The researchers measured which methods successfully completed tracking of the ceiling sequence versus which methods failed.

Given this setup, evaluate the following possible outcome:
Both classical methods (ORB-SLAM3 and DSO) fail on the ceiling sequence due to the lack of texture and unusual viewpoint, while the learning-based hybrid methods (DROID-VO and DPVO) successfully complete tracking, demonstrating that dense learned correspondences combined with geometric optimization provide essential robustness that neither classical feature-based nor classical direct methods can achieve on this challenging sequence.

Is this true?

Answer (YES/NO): NO